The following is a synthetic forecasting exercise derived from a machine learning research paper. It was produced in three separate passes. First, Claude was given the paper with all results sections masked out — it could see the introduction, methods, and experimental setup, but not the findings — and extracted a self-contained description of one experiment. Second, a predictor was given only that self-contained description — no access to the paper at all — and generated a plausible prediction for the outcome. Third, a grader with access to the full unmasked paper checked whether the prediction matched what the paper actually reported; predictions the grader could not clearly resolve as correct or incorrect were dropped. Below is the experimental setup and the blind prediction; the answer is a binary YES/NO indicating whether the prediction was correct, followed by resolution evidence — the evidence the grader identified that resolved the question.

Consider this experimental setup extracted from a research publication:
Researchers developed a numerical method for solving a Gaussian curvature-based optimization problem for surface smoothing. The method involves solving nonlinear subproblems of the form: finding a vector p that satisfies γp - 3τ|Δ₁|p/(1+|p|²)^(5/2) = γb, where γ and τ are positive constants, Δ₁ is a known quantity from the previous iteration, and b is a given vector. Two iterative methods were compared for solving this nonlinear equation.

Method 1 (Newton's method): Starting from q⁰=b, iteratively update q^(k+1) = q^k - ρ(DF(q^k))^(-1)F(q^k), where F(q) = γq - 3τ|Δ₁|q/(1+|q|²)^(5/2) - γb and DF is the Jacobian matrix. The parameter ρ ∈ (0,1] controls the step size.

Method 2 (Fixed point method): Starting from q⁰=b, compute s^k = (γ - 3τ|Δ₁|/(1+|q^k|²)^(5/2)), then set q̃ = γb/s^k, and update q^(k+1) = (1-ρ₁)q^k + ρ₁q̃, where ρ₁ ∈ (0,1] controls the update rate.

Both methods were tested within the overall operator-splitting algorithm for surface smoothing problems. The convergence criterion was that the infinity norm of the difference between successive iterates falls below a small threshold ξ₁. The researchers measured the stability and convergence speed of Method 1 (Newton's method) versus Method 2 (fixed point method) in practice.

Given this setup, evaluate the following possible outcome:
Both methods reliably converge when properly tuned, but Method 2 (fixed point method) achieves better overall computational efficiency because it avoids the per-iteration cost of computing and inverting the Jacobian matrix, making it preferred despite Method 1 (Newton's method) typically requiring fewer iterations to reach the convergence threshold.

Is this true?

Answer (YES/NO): YES